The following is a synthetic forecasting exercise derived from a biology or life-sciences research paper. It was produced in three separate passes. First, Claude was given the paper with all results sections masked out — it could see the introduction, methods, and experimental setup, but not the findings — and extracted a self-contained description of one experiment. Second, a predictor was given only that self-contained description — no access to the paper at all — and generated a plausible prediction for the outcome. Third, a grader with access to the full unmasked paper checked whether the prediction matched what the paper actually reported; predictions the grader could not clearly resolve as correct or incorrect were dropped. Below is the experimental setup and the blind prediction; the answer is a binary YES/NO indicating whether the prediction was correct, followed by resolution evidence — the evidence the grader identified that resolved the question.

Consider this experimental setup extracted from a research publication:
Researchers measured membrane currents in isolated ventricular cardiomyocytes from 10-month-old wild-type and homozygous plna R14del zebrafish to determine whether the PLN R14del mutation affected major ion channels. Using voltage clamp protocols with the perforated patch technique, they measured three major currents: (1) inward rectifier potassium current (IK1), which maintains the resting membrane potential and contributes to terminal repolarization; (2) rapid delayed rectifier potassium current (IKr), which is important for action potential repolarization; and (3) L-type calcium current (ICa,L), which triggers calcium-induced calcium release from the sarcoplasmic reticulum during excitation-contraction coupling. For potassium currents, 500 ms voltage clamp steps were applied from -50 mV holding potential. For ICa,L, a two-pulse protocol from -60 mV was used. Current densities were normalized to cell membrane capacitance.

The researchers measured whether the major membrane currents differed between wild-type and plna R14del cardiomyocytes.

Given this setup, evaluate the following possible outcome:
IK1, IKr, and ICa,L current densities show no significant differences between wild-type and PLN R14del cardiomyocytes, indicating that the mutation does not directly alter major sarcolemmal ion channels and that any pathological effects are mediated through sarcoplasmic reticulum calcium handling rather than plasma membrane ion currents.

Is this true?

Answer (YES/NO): YES